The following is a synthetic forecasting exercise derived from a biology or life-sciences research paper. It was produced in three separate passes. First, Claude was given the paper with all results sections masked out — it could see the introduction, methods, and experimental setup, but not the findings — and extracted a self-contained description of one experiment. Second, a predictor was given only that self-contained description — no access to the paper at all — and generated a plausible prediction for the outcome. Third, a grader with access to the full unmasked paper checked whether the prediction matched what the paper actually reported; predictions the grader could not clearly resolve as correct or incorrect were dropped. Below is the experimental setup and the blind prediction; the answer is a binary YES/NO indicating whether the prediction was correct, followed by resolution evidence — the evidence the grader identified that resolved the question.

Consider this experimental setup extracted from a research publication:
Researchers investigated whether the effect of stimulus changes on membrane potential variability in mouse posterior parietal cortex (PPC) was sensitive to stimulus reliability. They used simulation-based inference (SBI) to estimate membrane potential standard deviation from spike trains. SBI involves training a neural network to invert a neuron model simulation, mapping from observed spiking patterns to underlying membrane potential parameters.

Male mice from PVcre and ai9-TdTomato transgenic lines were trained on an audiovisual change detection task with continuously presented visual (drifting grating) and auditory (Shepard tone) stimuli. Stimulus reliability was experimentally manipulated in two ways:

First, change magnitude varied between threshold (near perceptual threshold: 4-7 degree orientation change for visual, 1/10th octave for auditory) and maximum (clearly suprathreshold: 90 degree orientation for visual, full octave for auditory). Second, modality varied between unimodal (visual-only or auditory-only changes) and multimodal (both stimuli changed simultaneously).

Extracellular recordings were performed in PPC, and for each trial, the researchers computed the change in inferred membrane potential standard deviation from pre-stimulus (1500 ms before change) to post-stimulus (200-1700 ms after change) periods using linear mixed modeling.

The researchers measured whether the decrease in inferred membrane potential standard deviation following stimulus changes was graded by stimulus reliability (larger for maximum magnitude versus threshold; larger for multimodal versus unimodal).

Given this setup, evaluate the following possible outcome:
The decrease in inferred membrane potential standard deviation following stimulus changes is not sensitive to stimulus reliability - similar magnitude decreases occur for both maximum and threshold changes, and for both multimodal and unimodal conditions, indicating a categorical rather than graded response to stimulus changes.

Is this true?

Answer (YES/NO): NO